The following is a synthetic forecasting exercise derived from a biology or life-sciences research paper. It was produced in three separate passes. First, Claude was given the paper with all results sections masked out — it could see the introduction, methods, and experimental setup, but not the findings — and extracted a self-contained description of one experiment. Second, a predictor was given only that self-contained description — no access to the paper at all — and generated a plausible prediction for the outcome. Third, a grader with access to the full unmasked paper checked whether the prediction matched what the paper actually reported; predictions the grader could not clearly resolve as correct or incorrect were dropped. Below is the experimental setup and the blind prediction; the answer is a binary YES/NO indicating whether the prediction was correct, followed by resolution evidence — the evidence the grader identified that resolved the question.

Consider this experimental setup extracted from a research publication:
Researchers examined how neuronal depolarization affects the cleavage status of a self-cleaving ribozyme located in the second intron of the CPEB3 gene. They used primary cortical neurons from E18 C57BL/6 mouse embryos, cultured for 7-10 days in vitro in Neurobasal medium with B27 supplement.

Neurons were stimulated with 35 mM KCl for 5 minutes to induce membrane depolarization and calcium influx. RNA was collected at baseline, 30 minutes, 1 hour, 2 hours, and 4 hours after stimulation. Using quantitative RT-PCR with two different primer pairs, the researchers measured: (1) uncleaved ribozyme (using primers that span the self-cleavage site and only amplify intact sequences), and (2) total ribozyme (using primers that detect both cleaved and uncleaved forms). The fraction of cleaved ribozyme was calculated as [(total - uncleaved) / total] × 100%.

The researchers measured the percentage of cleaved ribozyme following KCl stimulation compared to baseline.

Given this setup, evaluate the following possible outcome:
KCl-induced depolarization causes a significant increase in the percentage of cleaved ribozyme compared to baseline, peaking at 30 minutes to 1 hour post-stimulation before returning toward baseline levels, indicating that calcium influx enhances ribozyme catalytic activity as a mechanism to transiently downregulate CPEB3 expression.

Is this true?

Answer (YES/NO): NO